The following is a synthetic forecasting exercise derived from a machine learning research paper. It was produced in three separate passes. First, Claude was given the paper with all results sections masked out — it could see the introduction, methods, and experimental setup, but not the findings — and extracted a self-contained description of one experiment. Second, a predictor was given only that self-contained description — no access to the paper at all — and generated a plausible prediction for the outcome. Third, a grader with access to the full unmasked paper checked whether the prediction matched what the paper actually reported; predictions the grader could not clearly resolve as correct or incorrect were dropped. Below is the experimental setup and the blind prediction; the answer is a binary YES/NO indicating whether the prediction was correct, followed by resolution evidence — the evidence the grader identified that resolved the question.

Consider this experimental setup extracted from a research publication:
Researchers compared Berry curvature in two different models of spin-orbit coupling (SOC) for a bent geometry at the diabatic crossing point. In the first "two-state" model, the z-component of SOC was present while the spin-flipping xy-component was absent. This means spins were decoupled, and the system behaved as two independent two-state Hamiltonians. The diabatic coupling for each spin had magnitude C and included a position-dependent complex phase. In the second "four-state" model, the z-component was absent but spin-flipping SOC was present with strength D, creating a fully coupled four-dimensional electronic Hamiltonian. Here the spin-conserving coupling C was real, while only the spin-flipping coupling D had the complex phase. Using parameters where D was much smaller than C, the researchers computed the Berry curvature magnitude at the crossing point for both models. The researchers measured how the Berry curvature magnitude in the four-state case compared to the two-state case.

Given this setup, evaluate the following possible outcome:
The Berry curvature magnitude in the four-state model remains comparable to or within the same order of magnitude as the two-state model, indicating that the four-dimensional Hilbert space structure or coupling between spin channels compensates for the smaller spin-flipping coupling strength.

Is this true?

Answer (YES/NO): NO